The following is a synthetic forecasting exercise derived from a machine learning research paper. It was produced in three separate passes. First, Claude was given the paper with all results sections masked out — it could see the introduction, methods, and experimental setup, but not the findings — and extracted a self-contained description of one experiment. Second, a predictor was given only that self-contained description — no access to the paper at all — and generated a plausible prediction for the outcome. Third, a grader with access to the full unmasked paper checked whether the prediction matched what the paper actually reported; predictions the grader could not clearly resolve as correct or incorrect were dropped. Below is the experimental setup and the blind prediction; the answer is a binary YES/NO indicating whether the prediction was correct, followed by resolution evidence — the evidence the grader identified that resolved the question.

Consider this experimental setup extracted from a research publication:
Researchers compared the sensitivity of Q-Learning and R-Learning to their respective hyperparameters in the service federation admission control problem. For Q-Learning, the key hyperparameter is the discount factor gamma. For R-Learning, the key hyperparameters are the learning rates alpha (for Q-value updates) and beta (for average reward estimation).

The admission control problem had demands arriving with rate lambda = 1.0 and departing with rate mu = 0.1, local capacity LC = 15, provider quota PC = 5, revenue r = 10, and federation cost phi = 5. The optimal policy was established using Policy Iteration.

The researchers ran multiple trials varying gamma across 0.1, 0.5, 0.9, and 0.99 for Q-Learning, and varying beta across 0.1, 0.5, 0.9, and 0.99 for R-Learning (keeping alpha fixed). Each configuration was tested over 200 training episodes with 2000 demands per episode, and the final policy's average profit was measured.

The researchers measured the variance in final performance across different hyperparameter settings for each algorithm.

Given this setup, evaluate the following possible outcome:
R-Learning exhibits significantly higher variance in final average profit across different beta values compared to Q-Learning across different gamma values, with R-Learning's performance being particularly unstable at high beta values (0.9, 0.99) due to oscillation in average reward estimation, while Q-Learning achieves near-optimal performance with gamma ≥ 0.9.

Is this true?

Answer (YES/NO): NO